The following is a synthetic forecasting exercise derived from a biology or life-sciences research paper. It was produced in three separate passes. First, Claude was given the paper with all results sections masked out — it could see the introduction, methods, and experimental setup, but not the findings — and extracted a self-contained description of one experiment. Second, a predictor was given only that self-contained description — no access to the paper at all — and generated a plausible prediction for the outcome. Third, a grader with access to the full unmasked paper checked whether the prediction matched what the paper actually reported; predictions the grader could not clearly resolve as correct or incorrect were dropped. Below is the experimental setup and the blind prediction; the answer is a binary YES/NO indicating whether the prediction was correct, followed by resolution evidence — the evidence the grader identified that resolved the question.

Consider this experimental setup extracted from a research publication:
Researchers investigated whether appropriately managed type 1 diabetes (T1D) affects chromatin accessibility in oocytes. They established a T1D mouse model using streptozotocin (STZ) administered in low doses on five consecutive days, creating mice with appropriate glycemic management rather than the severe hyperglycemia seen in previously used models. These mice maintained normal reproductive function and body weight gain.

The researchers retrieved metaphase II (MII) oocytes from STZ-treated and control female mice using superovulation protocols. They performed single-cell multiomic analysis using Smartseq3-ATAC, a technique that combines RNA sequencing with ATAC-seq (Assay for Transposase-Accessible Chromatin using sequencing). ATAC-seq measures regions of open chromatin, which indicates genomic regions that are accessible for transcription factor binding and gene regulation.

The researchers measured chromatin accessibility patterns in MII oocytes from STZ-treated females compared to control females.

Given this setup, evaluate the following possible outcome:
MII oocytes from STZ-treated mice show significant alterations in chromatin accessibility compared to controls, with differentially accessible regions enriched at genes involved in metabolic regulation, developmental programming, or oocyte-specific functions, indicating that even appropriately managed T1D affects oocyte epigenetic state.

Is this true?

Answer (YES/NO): NO